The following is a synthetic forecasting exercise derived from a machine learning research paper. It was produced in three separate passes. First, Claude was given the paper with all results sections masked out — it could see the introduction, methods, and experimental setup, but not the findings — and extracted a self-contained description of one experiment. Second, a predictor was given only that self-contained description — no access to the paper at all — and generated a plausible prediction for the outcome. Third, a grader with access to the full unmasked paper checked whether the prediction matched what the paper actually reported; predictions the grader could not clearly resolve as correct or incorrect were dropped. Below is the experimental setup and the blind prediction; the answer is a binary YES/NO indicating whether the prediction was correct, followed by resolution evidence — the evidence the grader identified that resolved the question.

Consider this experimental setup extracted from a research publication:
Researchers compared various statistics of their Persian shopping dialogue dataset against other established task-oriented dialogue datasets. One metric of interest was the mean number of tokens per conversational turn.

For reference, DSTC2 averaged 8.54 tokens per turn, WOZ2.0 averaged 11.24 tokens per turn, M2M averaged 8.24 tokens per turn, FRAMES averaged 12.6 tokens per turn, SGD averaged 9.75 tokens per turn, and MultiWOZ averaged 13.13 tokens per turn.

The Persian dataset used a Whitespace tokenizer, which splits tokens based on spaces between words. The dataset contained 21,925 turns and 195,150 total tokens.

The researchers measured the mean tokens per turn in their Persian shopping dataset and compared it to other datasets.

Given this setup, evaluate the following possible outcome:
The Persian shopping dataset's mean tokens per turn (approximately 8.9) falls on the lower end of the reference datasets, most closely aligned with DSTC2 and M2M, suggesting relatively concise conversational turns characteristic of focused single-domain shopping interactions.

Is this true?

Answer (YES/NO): NO